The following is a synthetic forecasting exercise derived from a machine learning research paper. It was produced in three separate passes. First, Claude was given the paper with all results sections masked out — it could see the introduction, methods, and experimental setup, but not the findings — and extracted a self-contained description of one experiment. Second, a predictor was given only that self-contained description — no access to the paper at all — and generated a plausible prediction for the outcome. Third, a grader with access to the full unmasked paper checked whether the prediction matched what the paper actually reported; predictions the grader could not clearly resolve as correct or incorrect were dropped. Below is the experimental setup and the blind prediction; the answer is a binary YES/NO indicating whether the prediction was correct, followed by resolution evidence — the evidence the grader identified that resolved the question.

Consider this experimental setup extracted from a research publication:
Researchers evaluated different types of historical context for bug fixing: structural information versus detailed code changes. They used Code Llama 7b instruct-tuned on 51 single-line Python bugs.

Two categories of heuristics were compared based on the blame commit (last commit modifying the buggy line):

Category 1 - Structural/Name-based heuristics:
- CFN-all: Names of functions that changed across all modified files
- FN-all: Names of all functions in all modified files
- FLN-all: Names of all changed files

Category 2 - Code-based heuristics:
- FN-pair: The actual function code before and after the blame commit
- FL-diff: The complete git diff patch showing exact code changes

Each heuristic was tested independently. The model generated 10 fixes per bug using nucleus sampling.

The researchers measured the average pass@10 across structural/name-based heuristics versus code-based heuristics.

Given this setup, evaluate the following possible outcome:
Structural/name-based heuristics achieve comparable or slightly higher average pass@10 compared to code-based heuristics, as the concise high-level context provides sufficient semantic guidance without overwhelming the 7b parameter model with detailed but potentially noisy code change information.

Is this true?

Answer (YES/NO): NO